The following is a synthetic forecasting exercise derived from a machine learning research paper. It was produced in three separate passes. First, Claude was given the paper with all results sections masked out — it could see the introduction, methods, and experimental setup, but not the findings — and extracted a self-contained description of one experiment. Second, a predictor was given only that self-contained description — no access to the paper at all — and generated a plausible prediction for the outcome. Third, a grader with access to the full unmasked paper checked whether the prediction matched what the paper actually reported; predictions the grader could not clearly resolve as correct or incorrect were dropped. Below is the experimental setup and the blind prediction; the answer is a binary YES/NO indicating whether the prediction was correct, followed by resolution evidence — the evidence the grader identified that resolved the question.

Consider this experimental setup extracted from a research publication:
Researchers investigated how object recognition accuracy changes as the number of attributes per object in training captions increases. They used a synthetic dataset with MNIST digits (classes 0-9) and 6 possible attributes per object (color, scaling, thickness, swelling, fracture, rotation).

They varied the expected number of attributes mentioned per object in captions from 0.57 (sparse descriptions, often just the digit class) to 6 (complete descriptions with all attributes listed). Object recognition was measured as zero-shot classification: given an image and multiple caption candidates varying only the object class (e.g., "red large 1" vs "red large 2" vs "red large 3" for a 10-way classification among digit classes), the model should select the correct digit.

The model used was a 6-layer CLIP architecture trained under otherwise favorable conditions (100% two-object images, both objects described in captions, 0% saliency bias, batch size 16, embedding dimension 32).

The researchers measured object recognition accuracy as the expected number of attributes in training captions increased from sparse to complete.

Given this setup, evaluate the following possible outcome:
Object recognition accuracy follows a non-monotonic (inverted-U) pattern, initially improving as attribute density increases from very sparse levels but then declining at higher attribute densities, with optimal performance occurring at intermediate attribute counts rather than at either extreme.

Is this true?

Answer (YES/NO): NO